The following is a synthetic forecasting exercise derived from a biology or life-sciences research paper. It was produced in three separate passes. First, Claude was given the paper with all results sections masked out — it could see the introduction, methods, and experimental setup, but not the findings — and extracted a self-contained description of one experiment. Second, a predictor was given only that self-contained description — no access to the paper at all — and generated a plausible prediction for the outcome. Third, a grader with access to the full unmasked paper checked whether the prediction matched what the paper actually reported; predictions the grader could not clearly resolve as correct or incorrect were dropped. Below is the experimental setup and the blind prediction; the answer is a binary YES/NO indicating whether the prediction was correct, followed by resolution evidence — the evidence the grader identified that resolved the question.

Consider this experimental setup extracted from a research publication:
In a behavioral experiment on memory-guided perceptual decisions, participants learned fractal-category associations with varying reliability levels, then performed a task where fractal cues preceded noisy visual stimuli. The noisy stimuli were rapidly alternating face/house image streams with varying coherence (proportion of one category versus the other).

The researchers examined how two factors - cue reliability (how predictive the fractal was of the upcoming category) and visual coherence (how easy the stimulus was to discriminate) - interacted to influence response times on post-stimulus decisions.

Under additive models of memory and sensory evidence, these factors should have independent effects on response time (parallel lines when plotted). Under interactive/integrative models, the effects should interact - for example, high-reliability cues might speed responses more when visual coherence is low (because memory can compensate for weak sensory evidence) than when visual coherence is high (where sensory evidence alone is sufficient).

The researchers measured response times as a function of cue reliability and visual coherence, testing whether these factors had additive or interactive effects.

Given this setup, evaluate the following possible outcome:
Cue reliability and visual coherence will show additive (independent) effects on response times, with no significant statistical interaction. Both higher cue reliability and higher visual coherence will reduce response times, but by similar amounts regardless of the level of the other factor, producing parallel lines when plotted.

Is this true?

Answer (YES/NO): NO